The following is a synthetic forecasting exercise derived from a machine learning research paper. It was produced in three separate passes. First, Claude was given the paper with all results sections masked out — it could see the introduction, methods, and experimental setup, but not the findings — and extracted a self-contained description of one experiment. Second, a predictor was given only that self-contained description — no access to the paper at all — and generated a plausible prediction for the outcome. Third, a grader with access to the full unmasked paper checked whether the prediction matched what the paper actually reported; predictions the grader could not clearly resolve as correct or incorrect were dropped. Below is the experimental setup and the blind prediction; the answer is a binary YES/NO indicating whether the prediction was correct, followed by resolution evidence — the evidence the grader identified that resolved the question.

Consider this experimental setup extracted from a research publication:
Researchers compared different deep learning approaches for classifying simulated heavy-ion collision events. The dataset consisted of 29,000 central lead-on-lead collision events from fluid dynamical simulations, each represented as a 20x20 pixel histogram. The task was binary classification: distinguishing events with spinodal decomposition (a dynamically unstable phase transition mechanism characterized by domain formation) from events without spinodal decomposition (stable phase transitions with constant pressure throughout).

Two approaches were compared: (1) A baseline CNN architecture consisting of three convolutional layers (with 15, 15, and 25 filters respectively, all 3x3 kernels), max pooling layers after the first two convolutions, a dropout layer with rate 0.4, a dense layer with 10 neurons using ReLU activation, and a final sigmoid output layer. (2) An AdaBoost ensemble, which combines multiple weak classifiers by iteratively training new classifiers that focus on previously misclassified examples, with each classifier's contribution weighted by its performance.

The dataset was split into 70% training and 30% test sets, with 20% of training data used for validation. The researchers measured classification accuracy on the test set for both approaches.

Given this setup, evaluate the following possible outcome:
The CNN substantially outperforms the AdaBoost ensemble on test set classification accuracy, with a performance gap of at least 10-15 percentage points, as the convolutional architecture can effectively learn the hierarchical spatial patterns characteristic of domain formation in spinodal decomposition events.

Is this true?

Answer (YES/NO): NO